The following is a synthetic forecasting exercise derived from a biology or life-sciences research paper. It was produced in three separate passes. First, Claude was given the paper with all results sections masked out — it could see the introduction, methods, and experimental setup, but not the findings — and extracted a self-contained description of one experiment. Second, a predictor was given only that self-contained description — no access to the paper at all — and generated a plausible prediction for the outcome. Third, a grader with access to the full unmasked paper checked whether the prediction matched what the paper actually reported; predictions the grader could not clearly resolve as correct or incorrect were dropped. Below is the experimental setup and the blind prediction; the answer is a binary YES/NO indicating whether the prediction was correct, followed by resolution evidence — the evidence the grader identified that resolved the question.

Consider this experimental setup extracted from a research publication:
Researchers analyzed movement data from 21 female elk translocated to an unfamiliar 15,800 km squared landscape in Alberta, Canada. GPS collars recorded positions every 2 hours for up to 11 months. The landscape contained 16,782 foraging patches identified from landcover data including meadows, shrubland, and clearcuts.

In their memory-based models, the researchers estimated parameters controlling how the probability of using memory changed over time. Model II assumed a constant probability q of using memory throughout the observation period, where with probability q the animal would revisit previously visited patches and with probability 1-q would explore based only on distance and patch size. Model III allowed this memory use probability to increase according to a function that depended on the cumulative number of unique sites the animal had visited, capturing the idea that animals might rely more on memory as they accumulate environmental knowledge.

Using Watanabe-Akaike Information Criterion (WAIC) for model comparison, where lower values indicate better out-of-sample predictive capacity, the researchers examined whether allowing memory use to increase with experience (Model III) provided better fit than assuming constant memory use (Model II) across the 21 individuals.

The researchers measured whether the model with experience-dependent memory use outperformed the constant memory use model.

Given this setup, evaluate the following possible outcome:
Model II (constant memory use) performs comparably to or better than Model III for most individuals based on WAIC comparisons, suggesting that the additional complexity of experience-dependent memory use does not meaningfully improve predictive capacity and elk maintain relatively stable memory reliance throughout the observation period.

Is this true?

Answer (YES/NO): YES